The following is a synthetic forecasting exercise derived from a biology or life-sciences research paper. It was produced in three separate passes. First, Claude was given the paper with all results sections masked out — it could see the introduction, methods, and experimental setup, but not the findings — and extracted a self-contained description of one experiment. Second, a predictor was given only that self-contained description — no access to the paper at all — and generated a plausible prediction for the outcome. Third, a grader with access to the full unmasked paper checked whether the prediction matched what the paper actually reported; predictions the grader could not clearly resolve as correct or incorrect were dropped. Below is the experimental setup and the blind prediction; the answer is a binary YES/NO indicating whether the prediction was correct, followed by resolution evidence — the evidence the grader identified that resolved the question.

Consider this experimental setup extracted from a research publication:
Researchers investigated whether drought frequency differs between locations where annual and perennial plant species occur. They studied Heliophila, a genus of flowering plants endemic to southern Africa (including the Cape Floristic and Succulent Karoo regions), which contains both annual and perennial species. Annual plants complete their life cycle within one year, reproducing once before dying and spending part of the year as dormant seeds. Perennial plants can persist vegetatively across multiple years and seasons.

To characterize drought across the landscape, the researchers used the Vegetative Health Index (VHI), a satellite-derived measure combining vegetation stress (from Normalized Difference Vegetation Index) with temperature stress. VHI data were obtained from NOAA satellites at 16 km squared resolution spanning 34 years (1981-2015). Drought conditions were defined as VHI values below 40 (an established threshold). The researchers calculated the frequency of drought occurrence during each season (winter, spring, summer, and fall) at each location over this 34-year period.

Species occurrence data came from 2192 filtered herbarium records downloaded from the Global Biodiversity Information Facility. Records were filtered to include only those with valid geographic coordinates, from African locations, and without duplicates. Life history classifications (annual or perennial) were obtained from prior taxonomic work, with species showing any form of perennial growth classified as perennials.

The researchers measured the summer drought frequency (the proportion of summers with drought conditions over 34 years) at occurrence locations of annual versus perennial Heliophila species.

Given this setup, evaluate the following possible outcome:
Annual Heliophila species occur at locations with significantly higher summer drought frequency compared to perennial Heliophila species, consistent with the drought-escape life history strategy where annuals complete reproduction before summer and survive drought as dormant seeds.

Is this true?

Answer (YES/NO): YES